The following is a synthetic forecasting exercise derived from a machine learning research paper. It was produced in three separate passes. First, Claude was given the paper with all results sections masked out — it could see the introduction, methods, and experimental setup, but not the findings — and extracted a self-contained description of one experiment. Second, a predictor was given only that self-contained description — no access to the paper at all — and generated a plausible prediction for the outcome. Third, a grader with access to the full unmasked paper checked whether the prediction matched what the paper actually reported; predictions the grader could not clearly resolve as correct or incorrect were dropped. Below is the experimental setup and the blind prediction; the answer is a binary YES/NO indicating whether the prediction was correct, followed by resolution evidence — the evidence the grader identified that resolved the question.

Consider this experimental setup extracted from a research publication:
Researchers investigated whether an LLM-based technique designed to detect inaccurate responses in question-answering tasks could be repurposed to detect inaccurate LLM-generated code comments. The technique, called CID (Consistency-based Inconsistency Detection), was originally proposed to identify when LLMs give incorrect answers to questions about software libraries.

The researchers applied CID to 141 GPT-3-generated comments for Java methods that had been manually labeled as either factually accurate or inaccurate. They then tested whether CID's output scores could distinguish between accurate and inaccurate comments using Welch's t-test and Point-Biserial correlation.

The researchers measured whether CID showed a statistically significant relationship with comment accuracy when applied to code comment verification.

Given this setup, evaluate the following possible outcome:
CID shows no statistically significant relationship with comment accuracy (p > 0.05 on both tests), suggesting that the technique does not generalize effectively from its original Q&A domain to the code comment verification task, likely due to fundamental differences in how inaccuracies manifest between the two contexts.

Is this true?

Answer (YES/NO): YES